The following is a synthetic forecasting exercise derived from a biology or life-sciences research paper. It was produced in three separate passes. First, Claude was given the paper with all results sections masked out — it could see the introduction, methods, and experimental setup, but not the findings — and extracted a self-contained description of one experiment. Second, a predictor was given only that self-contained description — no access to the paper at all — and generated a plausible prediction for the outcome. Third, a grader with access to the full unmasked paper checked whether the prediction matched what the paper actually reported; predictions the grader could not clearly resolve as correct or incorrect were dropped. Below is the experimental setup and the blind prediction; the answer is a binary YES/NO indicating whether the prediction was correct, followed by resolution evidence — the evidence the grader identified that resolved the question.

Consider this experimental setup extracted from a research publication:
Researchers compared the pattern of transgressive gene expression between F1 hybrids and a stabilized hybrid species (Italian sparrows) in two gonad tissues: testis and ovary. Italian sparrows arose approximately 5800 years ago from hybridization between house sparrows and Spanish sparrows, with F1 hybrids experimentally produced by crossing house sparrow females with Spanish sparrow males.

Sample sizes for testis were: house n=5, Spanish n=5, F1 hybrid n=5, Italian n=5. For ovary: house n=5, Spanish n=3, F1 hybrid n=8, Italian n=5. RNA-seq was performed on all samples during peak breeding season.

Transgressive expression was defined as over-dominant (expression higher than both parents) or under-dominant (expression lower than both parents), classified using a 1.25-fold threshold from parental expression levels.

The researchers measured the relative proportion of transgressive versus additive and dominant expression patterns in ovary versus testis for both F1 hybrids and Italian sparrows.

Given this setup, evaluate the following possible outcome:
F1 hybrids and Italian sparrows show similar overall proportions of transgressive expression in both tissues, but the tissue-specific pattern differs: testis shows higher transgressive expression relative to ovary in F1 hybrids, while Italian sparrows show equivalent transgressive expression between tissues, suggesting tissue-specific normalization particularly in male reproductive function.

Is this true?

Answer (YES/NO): NO